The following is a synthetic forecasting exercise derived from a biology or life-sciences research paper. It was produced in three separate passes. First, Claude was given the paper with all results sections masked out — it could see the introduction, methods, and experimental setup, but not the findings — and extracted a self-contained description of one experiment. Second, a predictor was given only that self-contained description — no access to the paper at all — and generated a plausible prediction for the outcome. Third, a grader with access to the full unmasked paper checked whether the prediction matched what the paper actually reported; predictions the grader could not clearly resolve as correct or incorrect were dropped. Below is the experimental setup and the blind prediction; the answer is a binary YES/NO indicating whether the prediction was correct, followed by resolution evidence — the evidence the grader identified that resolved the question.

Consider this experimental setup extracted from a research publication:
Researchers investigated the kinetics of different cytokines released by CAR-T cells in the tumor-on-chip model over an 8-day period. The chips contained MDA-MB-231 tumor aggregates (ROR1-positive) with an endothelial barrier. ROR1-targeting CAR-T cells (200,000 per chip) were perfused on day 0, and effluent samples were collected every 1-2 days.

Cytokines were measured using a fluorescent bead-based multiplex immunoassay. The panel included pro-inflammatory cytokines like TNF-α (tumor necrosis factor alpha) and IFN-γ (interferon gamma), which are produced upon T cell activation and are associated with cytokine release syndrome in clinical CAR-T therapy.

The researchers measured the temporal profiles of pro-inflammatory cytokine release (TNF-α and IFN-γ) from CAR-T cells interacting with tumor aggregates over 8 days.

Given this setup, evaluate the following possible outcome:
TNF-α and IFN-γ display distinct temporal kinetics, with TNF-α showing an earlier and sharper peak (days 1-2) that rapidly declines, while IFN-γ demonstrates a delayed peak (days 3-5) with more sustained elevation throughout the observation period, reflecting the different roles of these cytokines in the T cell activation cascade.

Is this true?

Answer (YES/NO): NO